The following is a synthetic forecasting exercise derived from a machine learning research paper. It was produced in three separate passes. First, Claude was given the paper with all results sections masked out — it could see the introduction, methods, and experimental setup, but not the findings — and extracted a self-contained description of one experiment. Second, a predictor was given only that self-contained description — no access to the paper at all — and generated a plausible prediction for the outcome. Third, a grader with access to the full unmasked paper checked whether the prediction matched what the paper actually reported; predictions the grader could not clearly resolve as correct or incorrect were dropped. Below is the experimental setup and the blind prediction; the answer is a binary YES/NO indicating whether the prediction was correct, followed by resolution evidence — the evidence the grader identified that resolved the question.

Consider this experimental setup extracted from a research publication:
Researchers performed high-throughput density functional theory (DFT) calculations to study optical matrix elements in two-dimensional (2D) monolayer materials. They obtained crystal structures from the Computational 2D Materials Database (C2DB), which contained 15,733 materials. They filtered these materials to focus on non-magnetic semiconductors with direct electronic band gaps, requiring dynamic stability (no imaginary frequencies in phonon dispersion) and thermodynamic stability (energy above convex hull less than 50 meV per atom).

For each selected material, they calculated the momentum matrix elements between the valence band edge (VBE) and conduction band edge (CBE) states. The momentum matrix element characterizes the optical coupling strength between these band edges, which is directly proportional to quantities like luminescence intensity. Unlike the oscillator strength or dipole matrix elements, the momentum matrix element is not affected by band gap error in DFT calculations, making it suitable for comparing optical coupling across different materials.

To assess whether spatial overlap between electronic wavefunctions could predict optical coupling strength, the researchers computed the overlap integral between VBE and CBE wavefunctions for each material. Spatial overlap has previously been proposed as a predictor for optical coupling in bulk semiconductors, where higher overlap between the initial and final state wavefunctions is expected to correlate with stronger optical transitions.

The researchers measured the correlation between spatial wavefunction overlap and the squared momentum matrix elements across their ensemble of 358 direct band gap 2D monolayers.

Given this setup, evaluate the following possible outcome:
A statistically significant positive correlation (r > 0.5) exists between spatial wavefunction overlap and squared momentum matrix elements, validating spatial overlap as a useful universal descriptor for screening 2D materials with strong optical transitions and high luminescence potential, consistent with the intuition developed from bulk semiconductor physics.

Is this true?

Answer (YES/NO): NO